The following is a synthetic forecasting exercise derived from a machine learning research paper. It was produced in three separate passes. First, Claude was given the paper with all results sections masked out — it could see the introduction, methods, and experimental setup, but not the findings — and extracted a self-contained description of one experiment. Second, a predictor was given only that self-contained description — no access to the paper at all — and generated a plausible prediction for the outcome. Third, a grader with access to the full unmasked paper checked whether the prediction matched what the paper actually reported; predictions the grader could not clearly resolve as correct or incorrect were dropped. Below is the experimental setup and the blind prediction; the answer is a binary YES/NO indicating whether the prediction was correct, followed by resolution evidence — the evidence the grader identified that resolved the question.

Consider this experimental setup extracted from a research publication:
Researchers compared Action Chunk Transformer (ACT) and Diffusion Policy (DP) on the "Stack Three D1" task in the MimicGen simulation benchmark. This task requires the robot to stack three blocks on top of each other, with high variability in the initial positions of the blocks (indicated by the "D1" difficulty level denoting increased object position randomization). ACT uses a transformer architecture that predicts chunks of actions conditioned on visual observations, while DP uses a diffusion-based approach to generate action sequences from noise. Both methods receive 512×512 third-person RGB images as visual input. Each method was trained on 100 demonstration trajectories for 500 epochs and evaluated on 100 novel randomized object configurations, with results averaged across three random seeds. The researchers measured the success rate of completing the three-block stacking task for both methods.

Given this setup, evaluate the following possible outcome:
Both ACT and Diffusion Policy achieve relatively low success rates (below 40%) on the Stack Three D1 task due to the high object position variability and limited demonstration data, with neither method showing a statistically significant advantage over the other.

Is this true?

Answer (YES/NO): NO